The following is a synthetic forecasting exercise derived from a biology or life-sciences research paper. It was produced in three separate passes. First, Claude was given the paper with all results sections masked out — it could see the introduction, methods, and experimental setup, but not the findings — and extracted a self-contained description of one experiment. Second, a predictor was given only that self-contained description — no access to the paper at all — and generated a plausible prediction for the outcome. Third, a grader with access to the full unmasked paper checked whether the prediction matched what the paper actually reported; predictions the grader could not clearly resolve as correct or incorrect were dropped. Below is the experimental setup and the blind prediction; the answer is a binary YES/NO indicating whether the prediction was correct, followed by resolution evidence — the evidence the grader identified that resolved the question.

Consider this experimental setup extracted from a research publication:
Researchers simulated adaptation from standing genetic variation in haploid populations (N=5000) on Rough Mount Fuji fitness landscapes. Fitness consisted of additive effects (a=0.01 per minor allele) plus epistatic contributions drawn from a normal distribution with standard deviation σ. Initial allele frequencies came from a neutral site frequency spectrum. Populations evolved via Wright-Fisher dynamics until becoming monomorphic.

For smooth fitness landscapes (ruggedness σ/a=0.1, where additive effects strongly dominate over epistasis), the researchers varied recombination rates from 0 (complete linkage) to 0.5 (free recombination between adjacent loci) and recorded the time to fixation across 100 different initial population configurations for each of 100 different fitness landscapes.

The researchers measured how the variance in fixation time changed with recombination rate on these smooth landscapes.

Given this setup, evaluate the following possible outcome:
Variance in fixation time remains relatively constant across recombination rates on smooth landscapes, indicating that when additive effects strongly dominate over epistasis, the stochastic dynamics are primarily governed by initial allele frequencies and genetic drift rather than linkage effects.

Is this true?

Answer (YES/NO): NO